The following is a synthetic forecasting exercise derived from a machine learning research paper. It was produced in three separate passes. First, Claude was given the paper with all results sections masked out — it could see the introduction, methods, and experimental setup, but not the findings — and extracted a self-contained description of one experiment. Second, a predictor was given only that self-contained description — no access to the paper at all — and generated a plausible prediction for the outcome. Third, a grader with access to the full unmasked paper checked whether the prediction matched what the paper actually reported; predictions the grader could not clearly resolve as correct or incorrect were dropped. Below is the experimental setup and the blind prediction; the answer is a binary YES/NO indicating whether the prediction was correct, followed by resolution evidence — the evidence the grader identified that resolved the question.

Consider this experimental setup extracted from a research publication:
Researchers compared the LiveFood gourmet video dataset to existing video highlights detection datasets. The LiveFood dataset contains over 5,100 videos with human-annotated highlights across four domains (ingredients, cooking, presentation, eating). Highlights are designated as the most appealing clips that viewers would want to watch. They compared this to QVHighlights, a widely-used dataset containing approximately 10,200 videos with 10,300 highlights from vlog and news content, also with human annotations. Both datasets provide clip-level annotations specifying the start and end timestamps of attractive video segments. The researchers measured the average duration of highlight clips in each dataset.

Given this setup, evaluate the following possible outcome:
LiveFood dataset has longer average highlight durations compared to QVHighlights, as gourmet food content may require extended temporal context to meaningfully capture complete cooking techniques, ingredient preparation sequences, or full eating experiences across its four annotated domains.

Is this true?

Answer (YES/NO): NO